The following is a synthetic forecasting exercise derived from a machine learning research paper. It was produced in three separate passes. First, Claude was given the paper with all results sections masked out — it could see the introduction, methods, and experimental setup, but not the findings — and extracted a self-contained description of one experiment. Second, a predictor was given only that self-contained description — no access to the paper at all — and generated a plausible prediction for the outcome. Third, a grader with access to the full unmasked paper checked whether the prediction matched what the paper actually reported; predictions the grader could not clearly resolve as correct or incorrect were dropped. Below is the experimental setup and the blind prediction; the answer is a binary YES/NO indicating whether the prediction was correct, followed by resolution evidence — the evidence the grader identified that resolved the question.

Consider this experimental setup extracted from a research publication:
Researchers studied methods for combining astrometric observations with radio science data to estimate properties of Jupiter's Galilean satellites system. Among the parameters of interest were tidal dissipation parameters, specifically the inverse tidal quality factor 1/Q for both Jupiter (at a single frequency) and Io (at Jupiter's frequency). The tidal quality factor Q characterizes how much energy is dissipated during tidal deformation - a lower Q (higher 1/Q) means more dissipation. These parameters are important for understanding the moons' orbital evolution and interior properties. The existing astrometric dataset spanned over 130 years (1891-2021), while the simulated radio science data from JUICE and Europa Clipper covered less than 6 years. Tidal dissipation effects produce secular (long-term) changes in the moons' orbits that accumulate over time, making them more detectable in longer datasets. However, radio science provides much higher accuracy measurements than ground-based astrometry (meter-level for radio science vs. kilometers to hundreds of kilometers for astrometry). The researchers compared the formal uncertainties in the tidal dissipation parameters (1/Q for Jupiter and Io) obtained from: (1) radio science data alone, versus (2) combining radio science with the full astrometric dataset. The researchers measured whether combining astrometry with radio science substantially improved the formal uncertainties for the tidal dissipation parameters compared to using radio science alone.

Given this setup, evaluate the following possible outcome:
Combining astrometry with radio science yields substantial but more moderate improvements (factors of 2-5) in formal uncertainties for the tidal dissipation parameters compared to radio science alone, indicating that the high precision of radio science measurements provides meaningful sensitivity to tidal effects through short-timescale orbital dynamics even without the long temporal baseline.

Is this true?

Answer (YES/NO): NO